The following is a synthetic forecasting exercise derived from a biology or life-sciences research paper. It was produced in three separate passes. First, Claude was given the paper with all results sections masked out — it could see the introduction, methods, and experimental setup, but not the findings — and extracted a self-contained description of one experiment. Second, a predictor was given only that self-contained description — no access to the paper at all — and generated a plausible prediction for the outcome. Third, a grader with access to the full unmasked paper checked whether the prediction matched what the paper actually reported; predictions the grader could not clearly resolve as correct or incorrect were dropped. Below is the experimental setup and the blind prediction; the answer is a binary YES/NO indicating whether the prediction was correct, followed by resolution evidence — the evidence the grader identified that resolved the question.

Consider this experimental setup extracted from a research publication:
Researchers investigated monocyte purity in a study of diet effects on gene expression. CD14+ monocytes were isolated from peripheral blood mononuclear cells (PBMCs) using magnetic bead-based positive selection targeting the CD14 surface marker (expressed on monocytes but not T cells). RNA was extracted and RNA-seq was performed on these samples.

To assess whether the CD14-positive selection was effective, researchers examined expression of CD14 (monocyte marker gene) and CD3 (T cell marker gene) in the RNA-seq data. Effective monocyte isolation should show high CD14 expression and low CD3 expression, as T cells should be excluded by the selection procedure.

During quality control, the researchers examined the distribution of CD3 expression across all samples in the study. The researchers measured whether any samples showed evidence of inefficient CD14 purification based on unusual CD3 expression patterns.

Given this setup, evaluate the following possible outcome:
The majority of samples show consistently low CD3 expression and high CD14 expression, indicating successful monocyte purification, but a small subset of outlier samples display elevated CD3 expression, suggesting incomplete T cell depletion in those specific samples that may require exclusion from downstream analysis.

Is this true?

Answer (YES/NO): YES